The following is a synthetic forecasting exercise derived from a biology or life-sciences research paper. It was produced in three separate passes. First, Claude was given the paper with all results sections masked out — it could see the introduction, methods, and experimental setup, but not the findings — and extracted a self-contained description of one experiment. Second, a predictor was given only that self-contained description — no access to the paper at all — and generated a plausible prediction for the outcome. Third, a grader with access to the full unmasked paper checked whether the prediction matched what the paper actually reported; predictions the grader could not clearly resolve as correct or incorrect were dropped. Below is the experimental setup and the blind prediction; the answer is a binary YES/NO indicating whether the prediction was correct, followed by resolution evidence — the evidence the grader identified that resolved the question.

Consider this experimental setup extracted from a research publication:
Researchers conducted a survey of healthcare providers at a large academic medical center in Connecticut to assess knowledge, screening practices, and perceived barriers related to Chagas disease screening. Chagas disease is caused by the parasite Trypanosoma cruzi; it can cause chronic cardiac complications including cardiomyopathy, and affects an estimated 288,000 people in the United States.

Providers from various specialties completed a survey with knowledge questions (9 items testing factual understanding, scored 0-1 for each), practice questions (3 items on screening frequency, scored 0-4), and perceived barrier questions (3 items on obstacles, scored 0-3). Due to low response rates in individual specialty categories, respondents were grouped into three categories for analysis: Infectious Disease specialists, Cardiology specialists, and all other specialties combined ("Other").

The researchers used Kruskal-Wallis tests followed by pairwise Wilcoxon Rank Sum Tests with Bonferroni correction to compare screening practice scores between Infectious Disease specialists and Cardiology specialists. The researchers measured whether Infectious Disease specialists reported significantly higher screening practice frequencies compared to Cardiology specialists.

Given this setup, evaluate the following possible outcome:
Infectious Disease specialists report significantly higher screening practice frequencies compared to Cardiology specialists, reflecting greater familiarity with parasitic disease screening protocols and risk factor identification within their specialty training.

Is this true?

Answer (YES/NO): NO